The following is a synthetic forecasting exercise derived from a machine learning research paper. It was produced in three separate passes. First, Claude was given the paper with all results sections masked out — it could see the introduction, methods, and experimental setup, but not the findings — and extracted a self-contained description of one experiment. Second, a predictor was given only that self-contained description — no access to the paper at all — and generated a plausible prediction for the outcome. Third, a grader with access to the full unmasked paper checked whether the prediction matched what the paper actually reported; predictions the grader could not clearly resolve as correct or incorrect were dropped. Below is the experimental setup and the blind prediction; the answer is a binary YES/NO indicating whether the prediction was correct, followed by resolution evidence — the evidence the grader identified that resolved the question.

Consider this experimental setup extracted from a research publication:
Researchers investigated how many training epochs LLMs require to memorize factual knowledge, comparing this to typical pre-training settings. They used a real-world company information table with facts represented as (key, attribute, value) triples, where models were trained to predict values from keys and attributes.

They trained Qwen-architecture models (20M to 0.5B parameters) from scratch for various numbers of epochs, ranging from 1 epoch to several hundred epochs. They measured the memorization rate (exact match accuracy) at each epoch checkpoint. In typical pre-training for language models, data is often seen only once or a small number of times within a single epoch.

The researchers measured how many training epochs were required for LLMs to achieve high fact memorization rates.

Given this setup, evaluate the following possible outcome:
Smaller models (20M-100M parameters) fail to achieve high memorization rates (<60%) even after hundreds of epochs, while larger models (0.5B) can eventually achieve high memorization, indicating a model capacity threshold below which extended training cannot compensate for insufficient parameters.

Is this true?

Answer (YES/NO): NO